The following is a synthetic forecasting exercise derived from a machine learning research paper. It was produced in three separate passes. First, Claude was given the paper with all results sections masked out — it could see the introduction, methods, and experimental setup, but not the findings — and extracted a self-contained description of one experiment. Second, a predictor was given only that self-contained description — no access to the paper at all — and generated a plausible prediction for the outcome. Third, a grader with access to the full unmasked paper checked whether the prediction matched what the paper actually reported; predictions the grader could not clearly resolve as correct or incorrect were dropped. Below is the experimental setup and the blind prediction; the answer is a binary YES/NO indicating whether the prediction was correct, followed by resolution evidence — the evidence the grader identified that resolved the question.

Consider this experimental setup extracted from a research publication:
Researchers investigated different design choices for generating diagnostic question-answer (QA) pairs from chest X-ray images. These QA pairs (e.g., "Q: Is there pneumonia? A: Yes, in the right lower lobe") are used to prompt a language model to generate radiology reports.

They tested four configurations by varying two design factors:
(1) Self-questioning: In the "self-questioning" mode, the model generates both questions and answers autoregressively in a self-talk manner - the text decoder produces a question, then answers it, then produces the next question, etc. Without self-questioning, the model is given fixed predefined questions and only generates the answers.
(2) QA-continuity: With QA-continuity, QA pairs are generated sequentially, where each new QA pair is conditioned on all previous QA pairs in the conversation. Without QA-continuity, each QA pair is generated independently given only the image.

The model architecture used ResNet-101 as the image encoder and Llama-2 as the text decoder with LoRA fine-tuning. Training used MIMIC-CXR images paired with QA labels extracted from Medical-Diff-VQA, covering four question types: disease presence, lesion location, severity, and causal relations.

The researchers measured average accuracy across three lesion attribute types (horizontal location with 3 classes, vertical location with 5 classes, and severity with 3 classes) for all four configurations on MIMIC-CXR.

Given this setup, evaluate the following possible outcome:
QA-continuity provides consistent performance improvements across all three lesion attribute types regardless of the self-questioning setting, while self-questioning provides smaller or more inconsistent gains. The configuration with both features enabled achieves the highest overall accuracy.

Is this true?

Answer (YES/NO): NO